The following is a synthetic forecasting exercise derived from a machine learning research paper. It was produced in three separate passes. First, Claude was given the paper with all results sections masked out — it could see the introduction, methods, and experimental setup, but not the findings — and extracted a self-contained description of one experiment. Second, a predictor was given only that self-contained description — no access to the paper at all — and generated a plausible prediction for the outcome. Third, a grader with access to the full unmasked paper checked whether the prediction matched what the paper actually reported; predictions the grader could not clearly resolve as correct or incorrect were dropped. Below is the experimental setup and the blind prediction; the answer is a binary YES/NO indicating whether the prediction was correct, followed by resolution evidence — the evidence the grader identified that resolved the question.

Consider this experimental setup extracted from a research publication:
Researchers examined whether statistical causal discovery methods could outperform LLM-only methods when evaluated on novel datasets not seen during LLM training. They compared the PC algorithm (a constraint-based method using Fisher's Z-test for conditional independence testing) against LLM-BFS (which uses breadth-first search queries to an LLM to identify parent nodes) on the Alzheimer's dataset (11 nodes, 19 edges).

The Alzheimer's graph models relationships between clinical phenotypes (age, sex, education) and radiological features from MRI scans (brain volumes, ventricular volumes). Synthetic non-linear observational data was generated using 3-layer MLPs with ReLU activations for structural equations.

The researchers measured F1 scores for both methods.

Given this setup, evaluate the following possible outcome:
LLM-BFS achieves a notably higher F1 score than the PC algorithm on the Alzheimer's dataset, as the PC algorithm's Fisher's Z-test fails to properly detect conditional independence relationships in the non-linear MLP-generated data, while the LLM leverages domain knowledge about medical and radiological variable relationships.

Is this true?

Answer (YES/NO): NO